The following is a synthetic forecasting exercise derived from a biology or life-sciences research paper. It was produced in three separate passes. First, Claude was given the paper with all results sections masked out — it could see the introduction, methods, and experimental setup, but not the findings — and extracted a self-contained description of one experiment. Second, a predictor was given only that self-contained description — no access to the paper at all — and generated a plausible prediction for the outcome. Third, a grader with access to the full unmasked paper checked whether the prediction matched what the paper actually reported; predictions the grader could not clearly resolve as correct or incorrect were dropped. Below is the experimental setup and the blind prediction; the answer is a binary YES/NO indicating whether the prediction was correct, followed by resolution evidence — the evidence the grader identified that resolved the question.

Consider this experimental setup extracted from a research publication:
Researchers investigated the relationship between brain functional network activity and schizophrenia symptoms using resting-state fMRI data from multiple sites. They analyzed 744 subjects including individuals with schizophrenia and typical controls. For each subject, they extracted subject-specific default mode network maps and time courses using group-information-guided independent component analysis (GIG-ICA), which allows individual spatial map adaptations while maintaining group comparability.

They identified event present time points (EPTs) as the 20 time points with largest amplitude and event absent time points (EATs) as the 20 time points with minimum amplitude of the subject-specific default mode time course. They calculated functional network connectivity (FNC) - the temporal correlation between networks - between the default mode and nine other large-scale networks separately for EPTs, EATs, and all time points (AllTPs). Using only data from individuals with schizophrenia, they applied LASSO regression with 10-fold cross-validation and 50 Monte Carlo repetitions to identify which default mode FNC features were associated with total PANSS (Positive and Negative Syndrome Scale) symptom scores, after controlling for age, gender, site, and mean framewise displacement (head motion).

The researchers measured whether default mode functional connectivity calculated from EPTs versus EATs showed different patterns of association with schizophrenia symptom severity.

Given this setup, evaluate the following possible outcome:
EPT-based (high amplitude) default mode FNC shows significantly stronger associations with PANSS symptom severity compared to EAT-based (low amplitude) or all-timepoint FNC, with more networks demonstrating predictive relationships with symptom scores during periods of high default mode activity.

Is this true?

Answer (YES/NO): NO